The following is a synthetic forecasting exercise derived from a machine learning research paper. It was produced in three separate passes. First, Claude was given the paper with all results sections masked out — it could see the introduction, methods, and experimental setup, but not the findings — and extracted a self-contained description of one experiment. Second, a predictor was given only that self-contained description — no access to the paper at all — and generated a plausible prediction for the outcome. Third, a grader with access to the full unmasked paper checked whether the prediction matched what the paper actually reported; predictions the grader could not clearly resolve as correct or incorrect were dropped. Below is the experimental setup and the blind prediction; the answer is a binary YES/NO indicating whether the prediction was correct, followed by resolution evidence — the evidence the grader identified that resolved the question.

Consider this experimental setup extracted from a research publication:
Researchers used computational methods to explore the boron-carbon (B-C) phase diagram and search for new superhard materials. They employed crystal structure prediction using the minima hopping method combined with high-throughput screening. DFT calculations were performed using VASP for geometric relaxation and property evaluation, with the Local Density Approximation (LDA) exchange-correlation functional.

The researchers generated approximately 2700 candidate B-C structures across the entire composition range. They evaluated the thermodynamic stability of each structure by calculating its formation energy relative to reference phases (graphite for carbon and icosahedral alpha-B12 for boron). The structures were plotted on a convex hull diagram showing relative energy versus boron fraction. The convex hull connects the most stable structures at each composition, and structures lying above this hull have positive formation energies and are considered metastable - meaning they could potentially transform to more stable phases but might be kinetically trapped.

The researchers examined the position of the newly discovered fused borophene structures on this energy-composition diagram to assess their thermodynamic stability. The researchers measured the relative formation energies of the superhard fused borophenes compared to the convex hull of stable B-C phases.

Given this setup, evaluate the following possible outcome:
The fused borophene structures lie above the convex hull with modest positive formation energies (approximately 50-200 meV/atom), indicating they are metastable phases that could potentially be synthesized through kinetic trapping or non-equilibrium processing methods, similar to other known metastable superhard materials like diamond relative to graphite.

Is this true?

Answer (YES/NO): NO